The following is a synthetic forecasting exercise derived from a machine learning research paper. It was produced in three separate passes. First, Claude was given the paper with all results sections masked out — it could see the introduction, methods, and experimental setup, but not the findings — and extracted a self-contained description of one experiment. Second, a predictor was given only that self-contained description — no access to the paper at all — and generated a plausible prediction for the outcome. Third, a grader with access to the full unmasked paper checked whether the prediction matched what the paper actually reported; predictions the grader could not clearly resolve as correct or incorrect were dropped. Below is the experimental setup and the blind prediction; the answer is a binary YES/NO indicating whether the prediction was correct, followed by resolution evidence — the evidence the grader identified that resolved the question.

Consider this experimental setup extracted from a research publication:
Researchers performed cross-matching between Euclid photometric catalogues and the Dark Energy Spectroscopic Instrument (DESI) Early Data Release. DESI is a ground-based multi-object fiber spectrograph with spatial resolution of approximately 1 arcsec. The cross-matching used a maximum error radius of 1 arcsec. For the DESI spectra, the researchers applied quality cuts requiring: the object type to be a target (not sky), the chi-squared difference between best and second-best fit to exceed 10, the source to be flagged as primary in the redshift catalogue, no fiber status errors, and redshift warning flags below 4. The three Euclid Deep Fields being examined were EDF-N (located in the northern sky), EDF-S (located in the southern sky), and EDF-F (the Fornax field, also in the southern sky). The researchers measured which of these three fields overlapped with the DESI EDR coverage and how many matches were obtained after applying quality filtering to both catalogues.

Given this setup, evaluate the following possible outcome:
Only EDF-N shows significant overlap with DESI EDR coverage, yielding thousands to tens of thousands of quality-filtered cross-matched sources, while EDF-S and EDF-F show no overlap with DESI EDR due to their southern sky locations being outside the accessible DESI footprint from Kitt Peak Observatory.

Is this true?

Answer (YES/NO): YES